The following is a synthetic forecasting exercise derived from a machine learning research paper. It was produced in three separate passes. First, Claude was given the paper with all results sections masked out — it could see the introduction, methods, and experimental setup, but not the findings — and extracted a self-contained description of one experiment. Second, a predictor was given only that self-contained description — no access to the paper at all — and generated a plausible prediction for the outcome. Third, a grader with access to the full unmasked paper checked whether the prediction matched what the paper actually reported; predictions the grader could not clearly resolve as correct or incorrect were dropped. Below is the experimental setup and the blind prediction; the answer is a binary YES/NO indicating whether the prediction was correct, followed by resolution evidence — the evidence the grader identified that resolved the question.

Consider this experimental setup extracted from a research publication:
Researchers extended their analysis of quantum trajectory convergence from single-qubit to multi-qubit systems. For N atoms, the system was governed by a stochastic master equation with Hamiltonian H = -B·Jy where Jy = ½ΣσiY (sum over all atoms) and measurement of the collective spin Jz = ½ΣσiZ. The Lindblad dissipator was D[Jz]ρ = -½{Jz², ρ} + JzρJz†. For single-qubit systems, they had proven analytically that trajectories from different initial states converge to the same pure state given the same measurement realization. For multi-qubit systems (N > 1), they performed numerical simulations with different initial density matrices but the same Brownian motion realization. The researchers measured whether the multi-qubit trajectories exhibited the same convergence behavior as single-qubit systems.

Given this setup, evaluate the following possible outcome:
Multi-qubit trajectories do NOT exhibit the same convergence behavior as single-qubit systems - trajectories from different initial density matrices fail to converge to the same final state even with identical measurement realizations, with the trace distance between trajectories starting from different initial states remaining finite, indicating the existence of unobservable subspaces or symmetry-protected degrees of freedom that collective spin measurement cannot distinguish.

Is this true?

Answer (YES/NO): NO